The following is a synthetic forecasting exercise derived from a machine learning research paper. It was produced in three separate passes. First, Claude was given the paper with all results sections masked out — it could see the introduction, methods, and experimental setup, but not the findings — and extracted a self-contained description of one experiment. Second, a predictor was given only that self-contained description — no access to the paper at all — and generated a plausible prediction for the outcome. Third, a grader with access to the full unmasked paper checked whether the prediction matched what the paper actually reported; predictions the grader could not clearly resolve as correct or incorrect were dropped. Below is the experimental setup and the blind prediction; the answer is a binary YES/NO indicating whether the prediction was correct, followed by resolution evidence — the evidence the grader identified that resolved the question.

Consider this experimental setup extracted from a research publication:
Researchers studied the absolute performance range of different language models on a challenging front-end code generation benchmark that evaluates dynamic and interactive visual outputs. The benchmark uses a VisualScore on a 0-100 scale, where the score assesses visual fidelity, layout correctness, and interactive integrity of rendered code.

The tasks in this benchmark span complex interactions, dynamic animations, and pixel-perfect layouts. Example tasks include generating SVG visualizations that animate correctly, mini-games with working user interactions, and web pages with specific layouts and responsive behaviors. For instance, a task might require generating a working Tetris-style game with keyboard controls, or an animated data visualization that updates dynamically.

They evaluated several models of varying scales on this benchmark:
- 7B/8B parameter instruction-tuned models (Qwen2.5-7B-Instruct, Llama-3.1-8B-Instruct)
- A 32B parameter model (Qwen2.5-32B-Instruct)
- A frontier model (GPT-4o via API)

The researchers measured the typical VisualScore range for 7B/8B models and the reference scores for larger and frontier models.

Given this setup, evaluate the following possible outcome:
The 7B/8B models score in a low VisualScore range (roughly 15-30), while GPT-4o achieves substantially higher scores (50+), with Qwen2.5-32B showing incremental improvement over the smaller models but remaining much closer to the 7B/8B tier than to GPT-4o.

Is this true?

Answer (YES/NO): NO